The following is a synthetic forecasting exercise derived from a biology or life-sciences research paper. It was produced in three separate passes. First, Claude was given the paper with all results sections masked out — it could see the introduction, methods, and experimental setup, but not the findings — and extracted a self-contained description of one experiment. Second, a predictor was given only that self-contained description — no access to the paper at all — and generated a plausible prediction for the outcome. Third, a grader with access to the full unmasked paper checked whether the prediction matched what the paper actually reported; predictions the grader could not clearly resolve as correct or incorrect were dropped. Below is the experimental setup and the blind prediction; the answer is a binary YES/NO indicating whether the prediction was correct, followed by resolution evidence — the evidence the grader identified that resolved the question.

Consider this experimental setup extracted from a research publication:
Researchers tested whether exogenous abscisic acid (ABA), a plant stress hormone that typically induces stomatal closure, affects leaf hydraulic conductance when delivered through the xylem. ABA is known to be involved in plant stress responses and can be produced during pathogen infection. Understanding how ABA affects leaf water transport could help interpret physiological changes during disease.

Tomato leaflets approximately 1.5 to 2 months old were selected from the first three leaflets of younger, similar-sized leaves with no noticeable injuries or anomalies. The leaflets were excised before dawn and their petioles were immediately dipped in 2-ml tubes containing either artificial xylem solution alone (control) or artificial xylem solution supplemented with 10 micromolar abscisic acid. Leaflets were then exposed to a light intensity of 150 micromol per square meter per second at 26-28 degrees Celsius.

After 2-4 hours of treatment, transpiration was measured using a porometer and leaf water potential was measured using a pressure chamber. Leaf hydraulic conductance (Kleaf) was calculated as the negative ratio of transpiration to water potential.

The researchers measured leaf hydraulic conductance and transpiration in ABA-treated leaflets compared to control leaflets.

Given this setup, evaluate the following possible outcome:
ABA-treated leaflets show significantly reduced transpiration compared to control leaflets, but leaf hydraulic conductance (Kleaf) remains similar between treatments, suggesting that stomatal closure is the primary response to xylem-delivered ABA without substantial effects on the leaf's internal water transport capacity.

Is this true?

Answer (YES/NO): NO